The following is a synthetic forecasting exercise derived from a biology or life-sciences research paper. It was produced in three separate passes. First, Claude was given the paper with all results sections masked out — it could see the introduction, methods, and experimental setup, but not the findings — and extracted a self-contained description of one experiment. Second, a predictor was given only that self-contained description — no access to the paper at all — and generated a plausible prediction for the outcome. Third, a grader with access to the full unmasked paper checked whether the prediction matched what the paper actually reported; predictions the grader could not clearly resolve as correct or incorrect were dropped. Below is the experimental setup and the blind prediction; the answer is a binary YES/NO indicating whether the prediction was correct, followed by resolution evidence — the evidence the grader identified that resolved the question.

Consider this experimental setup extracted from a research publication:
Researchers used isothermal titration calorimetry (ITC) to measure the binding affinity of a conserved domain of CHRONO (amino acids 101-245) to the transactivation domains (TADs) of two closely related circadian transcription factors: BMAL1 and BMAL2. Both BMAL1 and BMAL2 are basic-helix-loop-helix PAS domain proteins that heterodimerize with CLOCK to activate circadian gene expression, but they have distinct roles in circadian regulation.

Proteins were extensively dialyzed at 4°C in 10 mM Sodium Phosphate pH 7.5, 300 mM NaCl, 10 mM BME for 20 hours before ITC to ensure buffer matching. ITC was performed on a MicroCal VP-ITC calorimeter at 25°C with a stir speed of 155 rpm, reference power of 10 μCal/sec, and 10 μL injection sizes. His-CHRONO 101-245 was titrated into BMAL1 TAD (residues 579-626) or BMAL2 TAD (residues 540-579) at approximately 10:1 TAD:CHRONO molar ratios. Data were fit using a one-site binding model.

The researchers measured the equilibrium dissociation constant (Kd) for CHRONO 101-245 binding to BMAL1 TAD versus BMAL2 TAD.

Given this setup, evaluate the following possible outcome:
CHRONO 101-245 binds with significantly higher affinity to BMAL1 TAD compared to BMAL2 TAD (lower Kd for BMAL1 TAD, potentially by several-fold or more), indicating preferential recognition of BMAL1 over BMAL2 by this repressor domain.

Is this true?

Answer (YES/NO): YES